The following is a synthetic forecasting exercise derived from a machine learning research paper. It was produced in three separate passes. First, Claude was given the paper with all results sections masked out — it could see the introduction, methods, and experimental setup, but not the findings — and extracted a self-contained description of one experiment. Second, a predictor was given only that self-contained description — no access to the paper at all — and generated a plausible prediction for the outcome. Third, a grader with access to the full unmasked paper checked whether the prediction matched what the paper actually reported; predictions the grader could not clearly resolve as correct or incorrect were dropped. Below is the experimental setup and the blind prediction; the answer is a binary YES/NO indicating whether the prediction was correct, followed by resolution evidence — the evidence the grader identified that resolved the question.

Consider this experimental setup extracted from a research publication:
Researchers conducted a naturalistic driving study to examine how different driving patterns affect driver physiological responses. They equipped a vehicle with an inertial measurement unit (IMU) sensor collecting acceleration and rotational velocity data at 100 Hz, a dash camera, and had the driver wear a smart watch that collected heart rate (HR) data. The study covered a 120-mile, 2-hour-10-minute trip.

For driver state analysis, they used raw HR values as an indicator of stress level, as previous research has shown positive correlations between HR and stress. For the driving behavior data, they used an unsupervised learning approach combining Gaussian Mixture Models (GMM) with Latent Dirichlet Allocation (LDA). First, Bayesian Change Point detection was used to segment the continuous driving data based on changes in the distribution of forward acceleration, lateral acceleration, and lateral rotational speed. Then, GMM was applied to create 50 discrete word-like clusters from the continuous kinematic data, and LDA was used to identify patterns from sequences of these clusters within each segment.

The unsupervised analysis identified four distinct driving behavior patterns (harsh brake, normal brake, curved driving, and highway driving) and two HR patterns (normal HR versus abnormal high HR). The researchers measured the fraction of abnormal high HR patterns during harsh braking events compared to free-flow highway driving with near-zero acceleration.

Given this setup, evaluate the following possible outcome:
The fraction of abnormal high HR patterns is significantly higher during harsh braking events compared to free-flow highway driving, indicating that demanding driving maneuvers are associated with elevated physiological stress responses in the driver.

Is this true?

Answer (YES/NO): YES